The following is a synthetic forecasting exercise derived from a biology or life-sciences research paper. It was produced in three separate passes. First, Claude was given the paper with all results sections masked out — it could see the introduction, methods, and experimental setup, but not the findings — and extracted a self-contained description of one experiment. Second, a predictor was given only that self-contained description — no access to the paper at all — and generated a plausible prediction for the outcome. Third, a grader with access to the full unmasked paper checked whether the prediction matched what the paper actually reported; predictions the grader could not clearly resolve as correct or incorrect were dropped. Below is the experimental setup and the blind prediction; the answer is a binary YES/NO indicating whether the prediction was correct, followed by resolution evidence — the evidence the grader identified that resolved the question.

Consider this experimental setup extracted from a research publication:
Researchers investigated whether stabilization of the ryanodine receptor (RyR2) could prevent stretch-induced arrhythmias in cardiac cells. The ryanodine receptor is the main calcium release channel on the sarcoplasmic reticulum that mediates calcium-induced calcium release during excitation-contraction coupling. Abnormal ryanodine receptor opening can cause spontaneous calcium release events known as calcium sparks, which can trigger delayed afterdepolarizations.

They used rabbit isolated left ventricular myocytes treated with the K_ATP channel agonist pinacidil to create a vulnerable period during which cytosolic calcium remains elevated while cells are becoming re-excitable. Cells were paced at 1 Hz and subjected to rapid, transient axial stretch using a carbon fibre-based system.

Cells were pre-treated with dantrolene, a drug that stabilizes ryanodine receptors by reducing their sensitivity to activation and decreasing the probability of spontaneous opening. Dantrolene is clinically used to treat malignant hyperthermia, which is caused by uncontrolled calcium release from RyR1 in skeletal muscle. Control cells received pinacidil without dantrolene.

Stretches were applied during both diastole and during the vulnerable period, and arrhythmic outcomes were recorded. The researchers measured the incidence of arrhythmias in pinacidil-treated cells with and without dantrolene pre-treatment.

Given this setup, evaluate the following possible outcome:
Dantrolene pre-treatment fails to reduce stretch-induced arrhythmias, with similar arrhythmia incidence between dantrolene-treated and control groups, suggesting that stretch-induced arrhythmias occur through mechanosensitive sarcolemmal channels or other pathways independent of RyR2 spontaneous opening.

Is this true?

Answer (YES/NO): YES